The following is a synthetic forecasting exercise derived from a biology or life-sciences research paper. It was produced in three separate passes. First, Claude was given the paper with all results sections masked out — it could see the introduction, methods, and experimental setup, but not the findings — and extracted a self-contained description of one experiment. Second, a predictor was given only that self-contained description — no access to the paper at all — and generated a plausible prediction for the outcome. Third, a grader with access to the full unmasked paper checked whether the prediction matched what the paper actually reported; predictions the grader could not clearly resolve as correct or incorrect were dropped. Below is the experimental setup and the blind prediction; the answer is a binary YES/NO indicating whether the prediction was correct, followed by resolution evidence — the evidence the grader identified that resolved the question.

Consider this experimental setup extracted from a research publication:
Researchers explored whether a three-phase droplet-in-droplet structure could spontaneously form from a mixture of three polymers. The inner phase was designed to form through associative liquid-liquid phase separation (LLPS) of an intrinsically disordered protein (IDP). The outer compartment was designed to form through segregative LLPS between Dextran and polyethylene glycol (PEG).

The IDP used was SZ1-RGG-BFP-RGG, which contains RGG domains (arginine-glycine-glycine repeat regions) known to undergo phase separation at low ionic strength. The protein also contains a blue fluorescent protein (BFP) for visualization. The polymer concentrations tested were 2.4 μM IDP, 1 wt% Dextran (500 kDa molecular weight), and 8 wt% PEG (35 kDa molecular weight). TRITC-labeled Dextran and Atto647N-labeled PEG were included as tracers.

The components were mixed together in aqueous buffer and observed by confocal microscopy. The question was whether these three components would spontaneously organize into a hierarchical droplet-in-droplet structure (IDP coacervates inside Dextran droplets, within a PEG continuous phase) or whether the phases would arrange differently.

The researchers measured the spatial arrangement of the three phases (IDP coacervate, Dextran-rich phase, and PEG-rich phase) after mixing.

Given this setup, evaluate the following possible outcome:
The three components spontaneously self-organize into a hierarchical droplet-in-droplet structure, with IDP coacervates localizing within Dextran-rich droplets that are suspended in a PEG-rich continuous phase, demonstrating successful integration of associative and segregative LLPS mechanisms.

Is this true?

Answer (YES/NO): YES